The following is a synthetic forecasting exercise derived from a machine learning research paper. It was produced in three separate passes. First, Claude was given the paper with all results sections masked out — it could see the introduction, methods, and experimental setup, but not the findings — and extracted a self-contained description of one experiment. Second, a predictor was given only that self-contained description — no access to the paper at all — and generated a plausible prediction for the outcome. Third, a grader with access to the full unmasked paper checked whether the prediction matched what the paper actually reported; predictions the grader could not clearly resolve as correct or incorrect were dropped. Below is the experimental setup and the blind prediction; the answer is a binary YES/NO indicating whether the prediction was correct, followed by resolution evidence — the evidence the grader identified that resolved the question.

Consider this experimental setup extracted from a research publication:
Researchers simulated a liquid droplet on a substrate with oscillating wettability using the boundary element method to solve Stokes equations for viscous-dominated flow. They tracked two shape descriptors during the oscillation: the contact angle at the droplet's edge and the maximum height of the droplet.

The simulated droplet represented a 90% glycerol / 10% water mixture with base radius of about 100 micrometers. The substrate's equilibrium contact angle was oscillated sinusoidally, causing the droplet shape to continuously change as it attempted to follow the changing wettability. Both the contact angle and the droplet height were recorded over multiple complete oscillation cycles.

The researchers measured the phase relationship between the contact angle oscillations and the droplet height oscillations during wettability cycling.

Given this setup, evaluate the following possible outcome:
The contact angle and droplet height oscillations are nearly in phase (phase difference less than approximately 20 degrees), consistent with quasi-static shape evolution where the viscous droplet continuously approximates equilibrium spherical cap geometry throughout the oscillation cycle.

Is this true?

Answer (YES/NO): NO